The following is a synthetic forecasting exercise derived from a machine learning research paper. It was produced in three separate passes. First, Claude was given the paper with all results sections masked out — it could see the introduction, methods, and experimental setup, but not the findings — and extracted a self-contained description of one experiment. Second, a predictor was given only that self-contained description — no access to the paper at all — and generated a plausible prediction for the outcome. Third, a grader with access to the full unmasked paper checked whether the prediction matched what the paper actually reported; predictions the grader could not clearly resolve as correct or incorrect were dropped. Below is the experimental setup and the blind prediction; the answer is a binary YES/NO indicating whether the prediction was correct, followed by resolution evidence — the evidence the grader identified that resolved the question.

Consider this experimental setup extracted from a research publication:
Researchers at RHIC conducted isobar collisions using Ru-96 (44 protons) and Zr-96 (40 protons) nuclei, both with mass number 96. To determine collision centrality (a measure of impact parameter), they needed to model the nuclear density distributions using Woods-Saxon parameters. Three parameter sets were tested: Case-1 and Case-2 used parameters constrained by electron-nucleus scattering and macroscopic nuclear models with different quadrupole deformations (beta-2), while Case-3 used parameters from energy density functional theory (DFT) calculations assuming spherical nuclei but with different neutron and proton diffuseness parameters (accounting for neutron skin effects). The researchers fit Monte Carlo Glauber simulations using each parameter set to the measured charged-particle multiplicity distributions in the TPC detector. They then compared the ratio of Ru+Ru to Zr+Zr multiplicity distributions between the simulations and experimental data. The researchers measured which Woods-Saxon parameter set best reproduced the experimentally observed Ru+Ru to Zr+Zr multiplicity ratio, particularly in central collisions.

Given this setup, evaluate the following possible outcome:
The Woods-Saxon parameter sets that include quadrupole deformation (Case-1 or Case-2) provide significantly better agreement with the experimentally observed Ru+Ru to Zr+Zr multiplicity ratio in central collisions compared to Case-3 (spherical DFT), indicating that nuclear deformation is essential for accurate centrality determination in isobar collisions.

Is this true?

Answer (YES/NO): NO